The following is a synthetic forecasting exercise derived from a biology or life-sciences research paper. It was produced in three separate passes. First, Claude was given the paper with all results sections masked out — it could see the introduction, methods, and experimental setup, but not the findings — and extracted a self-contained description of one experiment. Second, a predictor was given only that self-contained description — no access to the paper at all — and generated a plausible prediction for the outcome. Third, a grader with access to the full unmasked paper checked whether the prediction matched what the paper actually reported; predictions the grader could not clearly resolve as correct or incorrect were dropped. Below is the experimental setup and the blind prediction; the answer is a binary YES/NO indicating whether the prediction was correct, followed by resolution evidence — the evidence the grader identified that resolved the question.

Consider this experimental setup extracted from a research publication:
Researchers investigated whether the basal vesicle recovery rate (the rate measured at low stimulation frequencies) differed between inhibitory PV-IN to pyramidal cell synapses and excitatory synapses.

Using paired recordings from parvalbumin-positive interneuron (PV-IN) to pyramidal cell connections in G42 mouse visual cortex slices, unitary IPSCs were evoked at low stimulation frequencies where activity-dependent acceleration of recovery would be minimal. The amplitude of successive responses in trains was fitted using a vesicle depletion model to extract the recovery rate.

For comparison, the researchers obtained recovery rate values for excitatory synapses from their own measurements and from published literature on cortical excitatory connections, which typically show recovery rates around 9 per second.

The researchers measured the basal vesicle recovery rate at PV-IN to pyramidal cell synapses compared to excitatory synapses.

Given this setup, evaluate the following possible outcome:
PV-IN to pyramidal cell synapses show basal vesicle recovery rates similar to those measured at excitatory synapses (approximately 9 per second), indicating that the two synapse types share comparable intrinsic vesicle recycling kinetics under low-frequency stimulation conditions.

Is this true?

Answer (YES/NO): NO